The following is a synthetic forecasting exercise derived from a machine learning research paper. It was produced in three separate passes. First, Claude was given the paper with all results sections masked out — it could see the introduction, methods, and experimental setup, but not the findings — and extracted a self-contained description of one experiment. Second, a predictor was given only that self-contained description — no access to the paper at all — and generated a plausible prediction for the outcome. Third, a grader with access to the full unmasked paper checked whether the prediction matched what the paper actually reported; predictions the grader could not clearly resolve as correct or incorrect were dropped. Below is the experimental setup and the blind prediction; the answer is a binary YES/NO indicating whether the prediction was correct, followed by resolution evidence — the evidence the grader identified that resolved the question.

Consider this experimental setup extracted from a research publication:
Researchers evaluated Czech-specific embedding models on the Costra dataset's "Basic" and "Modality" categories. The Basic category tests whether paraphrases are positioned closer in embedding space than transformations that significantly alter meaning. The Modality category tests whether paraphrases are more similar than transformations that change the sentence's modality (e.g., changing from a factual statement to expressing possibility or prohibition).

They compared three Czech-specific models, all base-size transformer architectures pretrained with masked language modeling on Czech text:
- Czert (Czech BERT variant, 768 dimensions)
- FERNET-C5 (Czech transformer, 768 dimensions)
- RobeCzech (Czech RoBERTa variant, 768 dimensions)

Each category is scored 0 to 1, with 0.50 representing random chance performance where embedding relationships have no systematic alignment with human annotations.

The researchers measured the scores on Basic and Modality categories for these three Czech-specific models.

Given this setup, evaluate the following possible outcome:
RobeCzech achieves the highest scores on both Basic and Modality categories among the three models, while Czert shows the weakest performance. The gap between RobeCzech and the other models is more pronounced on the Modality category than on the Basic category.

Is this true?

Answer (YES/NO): NO